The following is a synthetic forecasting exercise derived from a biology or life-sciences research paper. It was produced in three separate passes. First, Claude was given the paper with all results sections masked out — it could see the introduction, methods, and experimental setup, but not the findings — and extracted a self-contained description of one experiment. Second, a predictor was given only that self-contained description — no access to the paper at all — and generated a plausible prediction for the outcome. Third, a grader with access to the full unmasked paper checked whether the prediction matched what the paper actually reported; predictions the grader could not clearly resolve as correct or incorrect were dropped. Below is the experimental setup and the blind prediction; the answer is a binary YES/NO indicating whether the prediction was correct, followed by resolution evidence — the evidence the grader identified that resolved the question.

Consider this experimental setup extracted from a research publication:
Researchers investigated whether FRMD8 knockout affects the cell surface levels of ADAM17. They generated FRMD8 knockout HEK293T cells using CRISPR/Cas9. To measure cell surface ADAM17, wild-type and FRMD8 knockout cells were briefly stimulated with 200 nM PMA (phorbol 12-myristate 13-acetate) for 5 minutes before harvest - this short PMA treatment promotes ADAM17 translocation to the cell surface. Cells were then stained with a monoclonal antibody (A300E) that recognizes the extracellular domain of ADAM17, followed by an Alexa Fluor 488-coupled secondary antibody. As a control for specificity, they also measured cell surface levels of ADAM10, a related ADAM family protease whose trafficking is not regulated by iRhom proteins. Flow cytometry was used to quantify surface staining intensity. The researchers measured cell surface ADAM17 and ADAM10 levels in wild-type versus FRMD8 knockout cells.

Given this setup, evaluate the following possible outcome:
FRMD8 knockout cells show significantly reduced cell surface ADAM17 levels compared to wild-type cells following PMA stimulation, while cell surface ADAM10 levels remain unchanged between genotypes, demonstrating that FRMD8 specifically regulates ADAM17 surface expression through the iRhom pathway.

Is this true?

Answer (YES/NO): YES